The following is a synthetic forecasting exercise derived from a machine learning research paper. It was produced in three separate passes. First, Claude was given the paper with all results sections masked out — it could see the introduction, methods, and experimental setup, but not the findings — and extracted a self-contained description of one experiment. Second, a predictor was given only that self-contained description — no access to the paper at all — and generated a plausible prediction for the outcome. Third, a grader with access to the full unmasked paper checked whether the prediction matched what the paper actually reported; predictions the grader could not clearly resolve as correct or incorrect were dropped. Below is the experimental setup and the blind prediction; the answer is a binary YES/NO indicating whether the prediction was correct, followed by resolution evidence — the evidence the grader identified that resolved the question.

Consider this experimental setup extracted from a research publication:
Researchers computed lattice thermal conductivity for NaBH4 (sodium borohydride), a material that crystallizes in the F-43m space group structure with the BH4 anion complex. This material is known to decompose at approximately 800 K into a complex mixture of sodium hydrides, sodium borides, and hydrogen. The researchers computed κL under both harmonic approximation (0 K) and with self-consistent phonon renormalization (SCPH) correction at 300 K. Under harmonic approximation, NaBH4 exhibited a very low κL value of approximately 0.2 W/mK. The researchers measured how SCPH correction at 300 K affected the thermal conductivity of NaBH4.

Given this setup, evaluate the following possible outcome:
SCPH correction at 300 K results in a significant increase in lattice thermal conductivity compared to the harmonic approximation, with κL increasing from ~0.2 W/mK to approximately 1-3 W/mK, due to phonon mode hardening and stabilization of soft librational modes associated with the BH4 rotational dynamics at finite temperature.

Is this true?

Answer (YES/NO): YES